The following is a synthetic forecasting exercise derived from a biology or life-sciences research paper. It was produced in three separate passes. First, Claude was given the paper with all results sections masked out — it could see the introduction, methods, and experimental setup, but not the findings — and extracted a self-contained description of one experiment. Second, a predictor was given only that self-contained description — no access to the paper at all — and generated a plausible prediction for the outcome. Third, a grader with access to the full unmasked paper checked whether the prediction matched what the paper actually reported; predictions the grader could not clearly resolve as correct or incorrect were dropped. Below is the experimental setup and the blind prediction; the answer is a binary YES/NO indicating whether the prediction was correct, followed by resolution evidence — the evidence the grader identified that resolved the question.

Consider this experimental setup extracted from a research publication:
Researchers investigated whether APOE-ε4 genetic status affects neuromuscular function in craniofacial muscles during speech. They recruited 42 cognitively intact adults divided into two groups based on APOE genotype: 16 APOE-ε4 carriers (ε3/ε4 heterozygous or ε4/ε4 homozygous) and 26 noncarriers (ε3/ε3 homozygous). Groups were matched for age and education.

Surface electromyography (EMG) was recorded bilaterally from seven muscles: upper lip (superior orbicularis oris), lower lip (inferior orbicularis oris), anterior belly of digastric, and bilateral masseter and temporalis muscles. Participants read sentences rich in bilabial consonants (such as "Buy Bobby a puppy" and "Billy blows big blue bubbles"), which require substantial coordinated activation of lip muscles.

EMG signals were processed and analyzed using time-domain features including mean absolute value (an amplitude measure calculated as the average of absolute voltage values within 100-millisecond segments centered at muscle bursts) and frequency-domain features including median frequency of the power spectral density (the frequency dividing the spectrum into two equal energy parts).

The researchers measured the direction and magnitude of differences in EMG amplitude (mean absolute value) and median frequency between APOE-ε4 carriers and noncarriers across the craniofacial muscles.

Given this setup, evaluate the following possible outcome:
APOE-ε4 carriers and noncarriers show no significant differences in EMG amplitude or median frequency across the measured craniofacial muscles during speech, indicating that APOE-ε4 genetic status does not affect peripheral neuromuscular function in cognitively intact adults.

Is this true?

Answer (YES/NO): NO